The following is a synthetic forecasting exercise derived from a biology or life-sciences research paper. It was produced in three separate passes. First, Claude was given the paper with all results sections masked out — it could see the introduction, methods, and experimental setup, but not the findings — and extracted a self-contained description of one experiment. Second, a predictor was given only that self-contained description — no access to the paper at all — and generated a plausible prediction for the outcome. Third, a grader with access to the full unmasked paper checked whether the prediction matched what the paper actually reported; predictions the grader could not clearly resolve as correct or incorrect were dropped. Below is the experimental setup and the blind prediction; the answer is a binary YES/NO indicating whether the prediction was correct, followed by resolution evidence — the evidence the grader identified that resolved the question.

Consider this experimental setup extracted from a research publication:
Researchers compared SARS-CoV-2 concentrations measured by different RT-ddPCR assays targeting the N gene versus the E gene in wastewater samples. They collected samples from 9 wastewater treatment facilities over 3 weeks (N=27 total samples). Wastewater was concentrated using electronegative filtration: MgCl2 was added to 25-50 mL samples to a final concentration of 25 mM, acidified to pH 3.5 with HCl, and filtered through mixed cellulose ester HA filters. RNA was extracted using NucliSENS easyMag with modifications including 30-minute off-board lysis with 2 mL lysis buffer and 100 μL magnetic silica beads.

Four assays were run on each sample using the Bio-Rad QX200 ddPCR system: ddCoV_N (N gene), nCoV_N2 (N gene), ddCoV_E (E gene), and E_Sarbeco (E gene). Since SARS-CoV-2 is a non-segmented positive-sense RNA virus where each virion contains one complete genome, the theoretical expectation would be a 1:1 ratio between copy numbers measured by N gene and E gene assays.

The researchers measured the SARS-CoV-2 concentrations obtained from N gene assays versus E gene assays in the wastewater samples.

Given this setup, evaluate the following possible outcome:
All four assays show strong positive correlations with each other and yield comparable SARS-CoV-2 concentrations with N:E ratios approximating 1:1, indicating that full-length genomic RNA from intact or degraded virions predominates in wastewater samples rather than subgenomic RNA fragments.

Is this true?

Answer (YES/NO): NO